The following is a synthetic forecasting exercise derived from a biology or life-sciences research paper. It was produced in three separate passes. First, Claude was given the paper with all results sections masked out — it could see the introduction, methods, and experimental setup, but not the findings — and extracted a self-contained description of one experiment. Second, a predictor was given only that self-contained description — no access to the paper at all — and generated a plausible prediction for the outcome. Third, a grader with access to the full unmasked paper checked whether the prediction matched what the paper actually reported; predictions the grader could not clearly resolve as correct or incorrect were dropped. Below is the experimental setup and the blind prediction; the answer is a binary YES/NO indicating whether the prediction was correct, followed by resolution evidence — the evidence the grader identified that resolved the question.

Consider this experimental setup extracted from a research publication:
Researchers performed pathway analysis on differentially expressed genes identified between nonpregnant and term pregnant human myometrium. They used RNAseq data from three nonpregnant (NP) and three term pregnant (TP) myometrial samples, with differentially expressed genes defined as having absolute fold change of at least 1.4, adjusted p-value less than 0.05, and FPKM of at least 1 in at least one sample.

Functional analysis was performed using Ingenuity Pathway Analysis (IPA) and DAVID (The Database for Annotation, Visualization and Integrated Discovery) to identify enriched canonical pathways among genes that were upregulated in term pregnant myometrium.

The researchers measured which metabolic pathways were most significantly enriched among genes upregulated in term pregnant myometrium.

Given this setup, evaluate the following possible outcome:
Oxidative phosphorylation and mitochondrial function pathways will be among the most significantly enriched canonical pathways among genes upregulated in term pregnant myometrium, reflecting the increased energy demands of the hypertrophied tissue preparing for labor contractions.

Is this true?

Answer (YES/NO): NO